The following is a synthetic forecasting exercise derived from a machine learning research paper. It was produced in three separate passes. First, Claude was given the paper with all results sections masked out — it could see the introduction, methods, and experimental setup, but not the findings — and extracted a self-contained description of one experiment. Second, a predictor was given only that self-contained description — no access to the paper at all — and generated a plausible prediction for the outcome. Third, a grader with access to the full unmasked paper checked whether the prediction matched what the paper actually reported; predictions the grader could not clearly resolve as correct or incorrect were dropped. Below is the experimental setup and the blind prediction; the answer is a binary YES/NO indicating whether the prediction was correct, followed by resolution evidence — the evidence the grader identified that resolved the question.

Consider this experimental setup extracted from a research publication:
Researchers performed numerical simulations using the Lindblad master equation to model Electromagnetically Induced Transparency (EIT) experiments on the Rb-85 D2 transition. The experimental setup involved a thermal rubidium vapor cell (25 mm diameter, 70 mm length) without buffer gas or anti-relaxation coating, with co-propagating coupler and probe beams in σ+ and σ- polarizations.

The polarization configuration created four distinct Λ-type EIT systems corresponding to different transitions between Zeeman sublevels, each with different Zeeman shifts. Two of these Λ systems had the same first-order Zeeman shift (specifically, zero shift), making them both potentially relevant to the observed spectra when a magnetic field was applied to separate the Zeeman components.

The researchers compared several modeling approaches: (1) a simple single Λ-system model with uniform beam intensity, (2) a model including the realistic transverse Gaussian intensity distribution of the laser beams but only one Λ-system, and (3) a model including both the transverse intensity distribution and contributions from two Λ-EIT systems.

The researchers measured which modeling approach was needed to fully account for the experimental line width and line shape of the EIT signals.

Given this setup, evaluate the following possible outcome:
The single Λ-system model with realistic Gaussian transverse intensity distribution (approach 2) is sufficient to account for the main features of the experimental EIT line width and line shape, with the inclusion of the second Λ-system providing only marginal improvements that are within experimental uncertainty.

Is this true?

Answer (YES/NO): NO